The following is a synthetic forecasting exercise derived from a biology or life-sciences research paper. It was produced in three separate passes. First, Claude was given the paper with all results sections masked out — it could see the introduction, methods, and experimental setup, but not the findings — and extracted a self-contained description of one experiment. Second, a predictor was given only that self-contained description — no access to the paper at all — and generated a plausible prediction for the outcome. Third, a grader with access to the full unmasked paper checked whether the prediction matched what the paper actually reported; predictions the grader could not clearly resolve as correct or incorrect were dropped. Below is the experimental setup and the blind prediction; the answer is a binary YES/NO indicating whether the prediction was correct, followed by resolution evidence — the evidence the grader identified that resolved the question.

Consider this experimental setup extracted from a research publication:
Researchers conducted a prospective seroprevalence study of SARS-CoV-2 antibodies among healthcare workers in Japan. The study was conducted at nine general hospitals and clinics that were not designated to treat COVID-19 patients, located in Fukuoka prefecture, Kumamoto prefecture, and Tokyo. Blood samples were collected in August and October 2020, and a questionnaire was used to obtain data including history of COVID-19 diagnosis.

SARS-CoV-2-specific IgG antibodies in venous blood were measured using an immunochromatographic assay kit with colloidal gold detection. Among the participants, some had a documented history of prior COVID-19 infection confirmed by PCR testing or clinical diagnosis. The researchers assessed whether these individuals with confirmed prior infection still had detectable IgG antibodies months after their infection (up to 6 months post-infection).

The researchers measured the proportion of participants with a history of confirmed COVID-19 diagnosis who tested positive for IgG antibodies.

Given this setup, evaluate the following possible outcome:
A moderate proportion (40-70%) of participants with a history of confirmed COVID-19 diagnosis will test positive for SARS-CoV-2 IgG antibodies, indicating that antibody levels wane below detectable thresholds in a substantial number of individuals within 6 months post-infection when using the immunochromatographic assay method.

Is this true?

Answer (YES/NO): NO